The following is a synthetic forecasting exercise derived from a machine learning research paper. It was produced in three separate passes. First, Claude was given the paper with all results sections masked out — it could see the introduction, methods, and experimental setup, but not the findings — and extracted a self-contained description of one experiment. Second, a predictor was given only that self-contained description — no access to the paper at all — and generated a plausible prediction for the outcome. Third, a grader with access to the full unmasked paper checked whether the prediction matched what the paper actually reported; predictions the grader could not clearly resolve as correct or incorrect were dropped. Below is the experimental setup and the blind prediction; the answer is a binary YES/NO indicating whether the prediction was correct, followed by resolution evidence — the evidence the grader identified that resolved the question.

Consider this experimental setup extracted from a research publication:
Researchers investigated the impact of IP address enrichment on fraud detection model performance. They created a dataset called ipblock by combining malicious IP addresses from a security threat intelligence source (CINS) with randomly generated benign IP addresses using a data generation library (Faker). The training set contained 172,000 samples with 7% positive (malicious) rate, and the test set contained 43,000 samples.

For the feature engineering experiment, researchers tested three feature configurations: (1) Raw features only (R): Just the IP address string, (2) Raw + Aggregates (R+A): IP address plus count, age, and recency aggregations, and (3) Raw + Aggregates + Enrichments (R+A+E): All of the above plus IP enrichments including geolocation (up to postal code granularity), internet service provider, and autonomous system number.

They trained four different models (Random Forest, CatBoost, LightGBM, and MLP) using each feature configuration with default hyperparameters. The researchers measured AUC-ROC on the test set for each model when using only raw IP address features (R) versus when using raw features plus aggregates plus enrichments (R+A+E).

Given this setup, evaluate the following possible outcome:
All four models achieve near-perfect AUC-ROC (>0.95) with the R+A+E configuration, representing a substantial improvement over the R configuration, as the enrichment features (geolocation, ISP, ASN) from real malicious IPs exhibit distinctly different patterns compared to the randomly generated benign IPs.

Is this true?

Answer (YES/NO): NO